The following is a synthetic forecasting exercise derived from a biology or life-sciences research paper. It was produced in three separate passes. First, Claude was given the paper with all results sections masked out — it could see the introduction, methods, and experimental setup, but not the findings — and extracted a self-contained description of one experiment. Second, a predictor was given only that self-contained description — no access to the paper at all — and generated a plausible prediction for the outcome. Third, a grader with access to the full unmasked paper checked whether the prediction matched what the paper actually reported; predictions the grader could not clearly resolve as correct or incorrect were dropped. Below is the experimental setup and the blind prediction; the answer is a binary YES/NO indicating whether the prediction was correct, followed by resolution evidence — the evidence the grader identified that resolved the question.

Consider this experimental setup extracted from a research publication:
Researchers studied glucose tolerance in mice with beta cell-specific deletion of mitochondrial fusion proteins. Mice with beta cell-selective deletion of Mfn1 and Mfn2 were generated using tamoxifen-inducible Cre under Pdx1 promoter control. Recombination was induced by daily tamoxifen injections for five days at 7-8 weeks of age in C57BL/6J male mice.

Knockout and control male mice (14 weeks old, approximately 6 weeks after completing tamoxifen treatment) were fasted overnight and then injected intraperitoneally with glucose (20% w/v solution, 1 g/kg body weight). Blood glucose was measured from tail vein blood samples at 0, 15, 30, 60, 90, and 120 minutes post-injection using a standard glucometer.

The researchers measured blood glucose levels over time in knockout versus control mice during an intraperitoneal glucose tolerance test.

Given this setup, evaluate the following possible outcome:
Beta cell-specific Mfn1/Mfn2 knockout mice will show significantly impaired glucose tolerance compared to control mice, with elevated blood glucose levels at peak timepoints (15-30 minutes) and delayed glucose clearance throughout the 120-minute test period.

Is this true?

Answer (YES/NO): YES